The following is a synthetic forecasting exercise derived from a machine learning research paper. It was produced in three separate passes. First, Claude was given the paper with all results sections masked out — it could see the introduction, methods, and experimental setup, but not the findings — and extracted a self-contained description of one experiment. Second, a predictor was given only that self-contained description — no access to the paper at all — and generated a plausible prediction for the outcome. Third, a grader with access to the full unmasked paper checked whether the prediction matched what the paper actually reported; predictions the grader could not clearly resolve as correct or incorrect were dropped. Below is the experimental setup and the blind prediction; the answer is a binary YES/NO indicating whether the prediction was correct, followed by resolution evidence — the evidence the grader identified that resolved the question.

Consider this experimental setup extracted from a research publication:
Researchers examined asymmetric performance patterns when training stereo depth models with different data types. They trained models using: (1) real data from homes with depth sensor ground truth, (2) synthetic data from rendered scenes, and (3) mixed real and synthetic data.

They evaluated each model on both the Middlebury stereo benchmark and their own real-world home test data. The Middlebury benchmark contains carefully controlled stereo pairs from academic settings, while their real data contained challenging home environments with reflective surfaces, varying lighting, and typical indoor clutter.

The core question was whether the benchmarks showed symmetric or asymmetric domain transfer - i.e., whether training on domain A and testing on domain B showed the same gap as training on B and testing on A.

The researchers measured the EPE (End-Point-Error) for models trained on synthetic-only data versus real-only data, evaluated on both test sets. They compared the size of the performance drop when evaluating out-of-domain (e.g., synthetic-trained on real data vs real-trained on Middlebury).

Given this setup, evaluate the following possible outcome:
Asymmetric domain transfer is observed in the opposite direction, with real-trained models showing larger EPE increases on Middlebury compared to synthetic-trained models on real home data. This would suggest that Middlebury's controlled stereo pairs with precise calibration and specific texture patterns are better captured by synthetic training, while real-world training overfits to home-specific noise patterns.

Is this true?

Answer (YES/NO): NO